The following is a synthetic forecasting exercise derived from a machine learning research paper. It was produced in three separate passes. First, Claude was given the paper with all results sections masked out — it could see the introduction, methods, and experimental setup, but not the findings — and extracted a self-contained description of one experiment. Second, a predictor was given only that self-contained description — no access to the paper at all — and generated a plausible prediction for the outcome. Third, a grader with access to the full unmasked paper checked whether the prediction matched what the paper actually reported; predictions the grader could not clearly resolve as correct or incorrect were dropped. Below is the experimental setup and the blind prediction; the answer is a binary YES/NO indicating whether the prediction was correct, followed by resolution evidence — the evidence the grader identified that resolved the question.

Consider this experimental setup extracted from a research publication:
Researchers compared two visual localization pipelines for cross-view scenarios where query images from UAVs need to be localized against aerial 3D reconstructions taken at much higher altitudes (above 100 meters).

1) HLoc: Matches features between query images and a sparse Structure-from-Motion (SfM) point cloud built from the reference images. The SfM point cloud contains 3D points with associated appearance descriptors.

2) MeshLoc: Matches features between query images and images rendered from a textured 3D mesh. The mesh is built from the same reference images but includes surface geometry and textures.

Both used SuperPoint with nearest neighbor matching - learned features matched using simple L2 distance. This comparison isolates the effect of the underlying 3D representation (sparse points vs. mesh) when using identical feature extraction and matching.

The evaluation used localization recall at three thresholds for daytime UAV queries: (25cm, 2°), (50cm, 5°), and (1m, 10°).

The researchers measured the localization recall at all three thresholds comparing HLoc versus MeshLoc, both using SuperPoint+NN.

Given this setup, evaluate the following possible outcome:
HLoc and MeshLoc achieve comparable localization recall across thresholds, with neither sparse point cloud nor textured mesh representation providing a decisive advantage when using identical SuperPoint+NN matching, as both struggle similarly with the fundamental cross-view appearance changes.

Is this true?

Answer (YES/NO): NO